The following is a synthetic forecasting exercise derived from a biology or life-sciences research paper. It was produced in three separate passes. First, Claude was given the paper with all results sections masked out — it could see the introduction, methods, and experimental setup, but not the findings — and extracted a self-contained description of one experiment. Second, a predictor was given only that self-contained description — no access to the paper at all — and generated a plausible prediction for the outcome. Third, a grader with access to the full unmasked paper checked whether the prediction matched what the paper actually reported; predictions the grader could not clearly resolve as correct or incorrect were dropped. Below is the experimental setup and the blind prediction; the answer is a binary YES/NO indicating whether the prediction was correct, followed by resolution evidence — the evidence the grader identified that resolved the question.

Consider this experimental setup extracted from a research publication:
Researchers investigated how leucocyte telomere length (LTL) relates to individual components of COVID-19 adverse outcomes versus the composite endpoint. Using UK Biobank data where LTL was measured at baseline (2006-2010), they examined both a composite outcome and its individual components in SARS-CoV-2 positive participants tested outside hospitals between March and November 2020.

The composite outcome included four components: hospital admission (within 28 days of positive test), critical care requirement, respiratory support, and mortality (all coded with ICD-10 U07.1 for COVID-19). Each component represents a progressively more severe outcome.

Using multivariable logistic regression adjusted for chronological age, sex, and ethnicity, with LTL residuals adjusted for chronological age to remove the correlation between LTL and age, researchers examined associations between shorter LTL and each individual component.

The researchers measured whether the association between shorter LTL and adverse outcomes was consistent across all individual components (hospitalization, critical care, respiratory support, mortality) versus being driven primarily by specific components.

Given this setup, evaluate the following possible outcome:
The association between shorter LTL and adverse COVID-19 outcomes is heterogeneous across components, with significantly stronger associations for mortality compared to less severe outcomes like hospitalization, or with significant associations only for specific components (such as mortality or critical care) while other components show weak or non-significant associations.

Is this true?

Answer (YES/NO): NO